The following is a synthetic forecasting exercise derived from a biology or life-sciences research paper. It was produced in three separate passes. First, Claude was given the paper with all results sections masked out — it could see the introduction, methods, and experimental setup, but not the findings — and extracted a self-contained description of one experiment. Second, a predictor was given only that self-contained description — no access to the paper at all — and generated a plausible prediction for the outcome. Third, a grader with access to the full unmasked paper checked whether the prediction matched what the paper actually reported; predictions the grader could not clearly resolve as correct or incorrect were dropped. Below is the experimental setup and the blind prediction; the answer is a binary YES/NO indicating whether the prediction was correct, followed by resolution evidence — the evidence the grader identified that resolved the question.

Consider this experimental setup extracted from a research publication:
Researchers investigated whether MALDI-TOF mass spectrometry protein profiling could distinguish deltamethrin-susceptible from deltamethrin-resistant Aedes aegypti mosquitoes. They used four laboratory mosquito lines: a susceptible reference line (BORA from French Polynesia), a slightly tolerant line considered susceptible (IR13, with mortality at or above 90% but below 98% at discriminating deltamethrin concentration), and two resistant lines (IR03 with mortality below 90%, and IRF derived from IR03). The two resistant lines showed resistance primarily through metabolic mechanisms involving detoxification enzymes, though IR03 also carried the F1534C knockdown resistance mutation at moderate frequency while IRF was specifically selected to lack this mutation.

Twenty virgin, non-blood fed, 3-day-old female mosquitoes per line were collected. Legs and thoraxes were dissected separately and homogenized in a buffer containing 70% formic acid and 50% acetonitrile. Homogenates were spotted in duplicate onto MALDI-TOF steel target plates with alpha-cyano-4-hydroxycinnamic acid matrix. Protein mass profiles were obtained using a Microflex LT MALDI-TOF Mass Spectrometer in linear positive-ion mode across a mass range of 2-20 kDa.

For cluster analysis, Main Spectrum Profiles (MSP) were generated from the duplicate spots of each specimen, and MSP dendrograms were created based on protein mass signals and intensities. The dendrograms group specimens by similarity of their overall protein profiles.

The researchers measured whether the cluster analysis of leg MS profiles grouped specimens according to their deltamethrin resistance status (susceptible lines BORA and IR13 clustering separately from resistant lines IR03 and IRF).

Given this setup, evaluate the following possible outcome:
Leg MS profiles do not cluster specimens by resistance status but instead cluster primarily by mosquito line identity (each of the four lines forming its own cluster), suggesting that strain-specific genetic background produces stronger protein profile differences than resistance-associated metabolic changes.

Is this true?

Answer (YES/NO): NO